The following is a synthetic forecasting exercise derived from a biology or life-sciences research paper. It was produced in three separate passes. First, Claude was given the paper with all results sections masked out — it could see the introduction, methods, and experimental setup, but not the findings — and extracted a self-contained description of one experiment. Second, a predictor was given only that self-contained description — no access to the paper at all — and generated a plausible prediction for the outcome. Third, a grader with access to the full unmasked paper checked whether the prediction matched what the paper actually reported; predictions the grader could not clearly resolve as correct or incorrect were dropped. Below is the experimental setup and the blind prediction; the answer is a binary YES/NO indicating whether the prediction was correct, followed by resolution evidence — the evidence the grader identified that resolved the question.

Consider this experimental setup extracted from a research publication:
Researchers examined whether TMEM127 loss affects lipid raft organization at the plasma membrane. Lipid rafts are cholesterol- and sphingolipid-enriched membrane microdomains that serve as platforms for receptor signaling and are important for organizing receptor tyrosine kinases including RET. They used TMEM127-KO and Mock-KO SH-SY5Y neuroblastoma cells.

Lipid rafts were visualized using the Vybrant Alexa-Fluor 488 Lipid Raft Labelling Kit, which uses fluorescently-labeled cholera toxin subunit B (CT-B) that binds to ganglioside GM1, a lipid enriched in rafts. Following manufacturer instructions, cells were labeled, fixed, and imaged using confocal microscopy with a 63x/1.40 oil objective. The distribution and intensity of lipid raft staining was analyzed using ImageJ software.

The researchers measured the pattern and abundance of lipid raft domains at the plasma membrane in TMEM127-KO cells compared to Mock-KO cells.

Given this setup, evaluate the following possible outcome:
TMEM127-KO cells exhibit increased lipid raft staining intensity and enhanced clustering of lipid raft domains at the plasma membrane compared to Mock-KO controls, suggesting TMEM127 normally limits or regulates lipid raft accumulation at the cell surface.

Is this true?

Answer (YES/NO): NO